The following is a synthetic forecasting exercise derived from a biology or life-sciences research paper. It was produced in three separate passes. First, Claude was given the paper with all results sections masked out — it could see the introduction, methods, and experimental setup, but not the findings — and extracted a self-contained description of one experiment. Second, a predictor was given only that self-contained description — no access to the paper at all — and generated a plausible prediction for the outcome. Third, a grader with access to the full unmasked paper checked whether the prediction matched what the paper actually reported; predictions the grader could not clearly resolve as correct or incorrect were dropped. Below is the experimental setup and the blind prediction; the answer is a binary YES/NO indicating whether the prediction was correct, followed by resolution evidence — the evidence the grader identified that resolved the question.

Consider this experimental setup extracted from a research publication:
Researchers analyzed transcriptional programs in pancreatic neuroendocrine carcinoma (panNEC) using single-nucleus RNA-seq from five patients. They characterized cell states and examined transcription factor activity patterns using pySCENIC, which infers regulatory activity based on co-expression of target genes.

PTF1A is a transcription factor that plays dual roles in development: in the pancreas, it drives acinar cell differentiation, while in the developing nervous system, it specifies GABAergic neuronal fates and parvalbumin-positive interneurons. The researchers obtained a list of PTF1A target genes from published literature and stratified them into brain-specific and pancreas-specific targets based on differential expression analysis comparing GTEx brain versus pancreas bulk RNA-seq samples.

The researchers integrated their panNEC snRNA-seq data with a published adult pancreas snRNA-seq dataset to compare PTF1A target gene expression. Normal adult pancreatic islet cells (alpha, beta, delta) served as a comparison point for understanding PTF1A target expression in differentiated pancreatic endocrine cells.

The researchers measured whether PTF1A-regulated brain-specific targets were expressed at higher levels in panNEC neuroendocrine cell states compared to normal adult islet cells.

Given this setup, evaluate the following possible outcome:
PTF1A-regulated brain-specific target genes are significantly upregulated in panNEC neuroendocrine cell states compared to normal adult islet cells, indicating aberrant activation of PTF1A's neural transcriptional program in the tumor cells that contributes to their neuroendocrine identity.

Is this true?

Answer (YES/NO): YES